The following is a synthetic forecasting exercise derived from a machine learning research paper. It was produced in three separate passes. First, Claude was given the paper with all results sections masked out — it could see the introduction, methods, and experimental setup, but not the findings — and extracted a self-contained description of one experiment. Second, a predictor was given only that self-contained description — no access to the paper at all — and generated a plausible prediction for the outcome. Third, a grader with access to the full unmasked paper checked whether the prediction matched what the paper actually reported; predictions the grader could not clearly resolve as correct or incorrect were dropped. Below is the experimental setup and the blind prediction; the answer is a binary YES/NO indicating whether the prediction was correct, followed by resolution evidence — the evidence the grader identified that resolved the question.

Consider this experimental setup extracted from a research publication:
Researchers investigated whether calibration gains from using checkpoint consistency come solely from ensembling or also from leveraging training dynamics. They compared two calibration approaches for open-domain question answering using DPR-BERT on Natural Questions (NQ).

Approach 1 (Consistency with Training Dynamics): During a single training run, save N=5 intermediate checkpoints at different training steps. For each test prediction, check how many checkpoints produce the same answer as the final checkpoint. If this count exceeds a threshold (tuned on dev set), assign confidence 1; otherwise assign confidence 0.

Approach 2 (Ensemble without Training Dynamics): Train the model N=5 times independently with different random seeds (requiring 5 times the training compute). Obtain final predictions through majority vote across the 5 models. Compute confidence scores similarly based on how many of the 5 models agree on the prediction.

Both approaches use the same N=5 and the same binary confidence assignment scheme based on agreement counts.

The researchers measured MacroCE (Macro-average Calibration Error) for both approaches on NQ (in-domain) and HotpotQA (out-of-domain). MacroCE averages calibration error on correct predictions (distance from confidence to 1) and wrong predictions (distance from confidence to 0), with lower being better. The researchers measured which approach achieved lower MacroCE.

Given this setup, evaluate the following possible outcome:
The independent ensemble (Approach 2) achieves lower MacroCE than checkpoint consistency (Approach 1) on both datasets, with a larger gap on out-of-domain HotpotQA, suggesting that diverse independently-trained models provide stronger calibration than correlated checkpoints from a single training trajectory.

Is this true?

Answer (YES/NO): NO